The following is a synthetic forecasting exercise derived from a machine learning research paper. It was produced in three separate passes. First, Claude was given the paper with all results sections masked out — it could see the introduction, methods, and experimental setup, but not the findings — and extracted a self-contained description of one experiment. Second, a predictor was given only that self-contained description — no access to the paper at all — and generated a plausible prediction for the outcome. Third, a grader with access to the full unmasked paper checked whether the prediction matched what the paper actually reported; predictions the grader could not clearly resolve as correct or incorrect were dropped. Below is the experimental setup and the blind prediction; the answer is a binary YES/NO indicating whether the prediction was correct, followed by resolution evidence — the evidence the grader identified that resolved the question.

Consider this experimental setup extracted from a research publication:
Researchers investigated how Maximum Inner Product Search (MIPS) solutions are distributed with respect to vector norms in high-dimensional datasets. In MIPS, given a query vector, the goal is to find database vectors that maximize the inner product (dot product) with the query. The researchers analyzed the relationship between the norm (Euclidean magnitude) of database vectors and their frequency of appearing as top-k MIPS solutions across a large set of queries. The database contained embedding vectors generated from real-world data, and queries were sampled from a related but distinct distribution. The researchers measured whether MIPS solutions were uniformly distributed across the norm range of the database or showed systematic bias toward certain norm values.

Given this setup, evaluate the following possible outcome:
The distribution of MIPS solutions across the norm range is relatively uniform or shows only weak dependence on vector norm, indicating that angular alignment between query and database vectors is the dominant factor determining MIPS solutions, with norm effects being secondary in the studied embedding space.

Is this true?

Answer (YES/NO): NO